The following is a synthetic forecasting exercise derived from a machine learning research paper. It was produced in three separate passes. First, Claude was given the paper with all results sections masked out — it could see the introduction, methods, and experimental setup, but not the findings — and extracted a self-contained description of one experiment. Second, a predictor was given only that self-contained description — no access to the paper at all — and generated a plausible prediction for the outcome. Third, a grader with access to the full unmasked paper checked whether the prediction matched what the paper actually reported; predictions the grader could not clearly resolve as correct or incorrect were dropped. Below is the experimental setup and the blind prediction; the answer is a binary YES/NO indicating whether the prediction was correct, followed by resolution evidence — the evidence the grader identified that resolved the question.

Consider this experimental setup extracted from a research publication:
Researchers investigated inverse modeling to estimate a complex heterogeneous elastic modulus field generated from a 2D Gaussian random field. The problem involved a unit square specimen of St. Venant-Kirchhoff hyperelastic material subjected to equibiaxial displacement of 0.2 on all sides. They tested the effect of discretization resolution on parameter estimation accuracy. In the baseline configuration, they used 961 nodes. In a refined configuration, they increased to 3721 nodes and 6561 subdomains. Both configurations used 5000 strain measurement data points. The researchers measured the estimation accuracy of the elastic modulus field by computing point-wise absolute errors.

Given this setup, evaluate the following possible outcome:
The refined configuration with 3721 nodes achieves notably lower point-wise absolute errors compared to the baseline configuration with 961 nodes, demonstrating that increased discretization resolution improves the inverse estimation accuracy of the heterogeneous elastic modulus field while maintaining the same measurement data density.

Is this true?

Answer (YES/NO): YES